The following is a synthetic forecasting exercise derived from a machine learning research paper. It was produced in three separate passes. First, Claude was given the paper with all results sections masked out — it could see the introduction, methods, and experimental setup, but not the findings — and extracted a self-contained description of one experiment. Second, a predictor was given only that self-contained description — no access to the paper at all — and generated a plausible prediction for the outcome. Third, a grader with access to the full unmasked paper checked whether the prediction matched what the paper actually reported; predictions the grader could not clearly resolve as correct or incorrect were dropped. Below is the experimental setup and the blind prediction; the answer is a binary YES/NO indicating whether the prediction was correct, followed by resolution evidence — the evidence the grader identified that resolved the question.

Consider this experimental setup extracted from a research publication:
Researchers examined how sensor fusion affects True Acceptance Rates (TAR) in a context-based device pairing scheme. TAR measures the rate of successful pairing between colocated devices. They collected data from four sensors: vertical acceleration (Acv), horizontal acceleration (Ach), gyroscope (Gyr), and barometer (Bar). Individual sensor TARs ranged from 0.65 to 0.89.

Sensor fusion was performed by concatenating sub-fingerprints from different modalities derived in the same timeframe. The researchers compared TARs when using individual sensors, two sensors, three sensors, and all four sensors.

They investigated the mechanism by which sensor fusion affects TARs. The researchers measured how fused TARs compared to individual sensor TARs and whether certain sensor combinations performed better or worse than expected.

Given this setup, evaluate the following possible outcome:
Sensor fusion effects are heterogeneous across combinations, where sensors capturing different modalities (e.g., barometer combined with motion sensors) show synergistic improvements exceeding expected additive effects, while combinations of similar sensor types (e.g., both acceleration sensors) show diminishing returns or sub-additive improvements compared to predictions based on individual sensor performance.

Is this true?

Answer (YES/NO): NO